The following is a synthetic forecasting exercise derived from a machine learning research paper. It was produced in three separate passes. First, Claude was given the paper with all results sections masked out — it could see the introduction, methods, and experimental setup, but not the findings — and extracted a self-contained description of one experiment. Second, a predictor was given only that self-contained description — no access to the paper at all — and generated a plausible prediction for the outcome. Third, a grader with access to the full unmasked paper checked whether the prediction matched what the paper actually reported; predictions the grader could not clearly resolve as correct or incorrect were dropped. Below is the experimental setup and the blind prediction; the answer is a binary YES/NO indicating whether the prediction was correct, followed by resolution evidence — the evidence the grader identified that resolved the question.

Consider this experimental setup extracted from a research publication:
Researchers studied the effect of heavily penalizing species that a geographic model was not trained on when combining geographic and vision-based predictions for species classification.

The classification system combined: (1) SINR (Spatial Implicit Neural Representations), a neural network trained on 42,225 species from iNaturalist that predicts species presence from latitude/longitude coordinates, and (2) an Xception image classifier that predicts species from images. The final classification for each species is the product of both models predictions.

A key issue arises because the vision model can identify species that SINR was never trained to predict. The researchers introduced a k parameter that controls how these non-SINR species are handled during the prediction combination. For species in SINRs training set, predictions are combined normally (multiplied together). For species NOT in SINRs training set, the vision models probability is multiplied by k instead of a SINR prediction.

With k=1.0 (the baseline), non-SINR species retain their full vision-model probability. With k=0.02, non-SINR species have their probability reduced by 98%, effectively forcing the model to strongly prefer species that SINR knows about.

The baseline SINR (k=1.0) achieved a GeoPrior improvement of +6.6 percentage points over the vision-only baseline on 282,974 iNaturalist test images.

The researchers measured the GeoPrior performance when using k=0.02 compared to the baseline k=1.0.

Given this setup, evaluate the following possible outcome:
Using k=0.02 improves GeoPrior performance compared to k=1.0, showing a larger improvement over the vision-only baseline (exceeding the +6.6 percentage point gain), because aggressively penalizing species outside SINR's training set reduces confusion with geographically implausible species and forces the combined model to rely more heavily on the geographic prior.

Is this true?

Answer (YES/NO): YES